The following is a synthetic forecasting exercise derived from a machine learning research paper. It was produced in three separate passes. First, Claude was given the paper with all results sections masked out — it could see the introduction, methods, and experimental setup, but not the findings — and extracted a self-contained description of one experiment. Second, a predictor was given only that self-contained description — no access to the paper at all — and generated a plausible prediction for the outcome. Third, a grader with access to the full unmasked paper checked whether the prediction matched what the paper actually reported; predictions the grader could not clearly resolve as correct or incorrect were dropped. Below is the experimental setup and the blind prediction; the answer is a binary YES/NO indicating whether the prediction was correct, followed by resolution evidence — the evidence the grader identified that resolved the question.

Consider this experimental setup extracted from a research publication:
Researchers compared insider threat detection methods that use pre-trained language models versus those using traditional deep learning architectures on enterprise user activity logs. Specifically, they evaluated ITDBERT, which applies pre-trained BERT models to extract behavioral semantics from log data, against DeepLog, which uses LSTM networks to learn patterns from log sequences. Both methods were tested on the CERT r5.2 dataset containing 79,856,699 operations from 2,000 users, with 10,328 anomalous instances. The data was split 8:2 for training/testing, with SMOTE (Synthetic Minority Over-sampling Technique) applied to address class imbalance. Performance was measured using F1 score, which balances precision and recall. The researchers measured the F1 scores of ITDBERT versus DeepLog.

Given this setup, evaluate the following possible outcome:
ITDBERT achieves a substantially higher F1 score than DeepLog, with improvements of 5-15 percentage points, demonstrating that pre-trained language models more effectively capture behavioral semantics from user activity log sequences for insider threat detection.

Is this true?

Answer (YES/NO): NO